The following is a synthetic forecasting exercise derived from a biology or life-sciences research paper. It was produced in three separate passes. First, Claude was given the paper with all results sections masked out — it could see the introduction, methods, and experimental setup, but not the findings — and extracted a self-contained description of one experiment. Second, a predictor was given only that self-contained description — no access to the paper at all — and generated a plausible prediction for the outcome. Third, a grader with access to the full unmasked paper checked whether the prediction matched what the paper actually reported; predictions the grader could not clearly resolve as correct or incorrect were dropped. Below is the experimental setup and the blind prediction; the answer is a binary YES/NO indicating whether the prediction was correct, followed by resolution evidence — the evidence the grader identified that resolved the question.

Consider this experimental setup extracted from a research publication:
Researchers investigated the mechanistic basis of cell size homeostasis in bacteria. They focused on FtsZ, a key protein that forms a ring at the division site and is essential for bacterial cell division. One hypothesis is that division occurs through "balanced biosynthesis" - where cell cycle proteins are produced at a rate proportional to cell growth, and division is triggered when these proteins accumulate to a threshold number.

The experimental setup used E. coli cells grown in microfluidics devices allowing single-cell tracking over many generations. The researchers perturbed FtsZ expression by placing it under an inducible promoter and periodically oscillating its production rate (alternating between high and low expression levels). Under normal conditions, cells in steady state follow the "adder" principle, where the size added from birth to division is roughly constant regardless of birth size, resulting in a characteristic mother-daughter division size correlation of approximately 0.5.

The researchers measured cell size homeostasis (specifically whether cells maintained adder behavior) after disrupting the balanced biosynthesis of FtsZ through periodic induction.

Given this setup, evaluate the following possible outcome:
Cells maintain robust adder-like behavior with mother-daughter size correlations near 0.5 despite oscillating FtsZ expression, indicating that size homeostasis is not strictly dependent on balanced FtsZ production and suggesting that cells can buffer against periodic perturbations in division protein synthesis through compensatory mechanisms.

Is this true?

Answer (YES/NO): NO